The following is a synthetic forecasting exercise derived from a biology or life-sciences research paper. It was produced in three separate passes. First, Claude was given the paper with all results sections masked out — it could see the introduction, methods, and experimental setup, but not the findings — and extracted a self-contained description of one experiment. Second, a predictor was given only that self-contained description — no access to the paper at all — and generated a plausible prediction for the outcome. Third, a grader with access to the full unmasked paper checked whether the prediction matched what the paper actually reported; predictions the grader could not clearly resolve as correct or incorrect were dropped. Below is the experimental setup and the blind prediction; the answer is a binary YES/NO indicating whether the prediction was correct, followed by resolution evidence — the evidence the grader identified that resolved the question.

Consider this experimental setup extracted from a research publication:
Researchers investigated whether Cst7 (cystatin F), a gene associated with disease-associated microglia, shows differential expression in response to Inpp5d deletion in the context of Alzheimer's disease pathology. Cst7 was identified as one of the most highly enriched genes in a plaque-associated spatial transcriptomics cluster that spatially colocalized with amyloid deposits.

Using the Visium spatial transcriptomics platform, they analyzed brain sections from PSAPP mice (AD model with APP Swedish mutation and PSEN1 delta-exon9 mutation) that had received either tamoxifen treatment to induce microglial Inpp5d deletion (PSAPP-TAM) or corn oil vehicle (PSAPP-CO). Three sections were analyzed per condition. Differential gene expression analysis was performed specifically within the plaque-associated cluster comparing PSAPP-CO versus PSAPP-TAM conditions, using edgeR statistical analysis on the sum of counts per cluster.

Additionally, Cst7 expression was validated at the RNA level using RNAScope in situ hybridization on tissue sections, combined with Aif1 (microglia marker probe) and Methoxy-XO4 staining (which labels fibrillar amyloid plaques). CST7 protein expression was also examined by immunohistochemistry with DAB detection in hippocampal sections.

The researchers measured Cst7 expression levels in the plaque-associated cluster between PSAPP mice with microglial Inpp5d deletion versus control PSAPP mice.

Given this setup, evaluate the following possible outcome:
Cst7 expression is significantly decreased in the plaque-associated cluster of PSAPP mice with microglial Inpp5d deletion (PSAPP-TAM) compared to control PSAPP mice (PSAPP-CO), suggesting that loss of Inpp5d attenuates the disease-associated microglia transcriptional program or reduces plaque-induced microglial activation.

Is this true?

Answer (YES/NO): NO